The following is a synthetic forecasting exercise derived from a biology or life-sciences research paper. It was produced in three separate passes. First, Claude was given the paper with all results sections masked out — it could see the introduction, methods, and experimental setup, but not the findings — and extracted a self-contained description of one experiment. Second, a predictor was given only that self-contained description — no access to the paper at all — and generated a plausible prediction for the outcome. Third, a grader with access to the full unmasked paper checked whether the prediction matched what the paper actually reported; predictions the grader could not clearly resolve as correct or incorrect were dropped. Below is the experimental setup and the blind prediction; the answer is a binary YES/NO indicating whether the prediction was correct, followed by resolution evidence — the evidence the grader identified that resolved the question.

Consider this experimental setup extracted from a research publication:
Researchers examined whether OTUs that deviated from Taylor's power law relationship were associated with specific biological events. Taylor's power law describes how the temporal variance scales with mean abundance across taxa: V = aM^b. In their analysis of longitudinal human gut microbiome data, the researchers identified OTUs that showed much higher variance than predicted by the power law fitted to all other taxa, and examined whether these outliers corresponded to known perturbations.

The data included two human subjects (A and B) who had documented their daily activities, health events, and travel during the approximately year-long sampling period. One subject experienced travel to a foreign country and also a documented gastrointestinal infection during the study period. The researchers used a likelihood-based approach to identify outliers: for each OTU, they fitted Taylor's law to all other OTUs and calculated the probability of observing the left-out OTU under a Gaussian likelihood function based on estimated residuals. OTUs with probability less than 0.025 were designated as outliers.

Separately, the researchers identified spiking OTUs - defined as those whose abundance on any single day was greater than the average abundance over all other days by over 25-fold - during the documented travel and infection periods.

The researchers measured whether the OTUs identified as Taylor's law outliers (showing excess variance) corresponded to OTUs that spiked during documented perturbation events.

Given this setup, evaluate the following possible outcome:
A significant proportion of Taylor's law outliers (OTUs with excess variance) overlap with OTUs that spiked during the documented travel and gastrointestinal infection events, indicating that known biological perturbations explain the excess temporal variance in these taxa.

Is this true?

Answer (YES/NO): YES